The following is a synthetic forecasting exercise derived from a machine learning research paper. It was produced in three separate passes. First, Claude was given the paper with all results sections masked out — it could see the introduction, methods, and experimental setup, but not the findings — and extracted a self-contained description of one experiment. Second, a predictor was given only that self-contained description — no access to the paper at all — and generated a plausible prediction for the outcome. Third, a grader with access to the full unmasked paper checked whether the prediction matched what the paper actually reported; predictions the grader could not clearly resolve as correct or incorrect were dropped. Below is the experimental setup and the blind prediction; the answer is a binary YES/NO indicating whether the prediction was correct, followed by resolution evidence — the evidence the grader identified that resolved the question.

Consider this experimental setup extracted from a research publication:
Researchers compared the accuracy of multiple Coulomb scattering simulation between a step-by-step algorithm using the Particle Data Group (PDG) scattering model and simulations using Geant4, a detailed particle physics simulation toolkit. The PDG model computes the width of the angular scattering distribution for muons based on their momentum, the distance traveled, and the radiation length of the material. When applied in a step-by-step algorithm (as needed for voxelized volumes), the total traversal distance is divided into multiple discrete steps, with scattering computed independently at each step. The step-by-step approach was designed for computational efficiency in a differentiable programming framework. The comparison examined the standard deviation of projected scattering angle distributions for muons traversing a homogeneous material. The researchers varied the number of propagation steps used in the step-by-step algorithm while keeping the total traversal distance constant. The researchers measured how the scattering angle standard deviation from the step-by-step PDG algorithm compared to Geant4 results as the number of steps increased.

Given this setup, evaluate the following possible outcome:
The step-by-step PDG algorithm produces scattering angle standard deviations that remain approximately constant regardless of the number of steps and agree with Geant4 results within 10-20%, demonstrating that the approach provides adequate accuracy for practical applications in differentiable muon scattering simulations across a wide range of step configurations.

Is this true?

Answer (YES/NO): NO